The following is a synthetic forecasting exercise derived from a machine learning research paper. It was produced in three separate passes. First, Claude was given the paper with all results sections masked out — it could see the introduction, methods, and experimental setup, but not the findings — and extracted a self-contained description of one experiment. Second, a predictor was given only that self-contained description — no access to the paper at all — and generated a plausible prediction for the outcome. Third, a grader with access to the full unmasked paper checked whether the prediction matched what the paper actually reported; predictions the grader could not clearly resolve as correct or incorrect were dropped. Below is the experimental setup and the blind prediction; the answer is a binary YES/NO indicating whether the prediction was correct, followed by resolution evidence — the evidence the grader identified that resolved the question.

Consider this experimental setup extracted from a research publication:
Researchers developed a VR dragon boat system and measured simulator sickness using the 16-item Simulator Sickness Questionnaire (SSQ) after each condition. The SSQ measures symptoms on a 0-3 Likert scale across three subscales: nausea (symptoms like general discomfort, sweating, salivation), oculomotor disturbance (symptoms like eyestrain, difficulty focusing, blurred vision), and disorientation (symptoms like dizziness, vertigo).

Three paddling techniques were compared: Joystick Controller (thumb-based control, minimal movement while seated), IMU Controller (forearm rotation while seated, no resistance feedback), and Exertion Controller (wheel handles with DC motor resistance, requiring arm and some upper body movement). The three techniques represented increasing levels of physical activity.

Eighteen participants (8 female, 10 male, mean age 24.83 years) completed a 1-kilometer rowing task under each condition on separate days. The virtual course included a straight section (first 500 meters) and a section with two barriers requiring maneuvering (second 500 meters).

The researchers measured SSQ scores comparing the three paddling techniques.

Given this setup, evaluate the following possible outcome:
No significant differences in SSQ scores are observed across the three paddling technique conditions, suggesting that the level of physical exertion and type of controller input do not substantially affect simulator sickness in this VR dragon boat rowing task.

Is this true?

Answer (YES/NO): YES